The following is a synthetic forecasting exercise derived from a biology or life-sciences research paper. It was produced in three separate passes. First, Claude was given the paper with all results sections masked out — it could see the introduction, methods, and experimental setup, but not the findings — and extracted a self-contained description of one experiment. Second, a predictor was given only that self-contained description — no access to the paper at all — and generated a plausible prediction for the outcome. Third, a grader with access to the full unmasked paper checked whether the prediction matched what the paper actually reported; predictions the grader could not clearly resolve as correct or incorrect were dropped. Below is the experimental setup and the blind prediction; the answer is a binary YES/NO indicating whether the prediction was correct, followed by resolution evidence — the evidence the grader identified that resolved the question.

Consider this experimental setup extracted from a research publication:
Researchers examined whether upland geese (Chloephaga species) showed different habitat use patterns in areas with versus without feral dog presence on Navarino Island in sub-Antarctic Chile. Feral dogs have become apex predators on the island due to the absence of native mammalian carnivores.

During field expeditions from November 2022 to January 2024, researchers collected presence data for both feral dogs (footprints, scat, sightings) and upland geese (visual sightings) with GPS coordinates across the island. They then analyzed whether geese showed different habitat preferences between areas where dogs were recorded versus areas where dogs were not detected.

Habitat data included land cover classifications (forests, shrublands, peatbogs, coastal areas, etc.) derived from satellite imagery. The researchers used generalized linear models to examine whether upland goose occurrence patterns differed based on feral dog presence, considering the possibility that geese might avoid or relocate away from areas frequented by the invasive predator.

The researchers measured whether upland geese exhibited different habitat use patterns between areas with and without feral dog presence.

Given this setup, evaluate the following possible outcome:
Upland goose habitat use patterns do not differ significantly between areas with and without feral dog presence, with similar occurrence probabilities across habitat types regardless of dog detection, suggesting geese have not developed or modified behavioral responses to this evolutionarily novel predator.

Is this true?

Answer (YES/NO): NO